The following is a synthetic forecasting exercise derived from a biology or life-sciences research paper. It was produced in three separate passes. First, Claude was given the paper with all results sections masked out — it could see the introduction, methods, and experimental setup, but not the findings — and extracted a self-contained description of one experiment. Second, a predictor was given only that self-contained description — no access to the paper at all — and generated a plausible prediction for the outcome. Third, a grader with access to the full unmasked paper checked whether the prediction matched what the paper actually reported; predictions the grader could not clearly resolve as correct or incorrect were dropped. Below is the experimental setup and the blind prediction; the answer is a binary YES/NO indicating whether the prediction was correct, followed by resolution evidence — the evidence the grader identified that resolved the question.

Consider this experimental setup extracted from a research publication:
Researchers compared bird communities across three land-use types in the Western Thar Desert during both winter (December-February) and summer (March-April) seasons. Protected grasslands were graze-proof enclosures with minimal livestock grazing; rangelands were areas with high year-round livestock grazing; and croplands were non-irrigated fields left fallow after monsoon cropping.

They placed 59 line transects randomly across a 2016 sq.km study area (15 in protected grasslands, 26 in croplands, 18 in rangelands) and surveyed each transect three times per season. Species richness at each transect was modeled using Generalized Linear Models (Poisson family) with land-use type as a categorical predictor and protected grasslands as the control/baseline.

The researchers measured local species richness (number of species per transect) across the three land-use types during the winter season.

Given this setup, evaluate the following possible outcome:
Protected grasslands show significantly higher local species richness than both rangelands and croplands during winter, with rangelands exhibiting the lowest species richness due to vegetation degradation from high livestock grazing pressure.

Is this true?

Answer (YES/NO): NO